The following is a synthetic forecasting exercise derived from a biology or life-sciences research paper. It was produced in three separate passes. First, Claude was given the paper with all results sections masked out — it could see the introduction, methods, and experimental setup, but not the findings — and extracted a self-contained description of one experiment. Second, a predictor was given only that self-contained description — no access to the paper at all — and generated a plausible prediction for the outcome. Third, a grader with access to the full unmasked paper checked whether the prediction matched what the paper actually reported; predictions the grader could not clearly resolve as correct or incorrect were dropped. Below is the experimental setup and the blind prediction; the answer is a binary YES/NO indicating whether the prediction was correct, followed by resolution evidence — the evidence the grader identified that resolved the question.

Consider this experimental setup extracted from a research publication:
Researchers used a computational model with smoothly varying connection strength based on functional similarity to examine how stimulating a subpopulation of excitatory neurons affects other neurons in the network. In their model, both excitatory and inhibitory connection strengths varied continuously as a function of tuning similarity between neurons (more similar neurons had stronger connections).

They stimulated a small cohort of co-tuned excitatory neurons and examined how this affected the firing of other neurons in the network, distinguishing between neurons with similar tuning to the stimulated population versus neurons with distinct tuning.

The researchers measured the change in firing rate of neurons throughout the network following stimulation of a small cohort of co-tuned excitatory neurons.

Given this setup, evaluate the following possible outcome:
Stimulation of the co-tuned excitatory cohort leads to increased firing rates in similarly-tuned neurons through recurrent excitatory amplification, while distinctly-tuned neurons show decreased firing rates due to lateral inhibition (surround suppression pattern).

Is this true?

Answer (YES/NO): YES